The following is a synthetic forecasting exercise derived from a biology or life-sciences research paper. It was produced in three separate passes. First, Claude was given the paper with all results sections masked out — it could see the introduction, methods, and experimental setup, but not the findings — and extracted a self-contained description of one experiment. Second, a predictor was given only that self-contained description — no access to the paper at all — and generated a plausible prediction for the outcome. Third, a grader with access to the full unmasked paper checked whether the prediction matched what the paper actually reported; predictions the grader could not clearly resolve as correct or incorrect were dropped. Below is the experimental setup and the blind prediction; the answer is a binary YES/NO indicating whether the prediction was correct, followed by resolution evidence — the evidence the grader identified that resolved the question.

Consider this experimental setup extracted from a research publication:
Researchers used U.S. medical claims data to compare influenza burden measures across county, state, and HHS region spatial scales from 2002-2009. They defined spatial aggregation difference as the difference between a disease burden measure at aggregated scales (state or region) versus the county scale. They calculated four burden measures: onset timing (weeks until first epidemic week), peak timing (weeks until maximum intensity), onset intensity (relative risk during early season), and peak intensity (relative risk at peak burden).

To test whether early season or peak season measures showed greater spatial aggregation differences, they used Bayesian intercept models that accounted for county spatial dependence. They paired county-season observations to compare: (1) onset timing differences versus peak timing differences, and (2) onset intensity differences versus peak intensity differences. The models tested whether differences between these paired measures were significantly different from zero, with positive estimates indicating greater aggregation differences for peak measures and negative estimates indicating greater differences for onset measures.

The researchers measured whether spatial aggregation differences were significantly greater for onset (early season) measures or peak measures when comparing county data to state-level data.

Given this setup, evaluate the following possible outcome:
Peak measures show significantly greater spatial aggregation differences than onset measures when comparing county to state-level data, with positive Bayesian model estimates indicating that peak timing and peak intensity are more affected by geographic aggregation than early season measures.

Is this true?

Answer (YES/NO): NO